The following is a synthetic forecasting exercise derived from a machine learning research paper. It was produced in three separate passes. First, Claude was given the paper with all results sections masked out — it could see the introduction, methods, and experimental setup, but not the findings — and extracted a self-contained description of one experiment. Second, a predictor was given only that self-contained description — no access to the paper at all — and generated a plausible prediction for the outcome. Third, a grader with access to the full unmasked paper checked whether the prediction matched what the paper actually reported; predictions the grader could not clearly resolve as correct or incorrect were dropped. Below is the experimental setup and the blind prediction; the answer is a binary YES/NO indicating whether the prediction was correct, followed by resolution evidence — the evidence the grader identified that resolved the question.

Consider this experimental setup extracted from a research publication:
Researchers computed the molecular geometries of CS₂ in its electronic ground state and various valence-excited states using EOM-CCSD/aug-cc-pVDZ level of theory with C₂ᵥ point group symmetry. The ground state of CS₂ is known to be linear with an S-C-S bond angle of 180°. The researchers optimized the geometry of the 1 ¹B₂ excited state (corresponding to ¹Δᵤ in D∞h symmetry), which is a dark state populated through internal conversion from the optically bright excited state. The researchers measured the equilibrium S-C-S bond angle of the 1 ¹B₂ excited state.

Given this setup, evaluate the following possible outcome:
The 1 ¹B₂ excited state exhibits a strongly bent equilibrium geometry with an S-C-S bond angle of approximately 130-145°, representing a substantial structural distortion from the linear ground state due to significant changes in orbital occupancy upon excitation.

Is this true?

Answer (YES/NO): NO